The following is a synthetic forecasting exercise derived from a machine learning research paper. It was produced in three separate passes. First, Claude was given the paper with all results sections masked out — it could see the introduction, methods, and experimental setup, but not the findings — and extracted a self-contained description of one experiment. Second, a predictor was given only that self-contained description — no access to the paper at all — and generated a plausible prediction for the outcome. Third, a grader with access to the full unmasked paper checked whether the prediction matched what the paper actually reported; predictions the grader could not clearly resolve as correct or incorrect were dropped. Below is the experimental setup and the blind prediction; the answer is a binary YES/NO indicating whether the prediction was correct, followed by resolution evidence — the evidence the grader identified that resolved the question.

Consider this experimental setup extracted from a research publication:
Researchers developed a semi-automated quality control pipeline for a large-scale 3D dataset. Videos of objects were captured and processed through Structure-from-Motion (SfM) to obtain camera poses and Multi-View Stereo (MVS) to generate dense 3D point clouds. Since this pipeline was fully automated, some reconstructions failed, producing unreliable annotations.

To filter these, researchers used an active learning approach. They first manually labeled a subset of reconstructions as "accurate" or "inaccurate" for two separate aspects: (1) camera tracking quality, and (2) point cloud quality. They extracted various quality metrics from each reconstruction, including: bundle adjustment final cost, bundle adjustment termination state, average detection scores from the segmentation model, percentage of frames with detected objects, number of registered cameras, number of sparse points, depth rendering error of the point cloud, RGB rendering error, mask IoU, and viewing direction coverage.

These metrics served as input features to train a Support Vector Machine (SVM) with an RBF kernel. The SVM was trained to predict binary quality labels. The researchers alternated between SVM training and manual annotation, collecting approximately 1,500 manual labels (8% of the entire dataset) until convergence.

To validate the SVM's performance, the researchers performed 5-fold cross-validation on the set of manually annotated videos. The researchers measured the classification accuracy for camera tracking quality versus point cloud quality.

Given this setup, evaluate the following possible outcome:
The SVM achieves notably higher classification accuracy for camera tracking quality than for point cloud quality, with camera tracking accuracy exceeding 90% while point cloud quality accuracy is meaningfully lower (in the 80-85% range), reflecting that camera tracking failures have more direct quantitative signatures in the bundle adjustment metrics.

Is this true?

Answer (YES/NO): NO